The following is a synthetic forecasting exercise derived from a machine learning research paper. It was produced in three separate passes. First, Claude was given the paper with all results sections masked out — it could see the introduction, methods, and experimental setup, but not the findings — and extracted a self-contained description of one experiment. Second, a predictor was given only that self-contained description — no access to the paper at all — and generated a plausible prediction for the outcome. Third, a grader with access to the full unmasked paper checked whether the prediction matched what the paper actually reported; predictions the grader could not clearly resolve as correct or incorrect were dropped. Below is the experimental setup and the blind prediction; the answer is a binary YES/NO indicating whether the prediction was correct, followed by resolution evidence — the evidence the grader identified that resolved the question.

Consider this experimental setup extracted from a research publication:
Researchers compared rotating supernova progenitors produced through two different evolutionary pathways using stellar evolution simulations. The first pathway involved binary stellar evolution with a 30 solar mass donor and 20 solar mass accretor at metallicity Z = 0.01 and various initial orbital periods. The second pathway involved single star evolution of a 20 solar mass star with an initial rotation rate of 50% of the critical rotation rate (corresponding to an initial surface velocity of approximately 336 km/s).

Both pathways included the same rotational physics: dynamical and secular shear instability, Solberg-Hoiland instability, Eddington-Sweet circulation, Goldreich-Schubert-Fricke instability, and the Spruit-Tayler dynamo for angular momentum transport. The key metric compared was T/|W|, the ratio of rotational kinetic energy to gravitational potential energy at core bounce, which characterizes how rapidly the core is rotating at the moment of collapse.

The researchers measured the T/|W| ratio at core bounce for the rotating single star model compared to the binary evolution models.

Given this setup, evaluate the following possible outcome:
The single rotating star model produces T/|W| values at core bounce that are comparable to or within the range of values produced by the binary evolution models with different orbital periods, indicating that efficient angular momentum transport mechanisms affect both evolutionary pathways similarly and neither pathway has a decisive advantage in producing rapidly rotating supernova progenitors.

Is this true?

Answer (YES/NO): NO